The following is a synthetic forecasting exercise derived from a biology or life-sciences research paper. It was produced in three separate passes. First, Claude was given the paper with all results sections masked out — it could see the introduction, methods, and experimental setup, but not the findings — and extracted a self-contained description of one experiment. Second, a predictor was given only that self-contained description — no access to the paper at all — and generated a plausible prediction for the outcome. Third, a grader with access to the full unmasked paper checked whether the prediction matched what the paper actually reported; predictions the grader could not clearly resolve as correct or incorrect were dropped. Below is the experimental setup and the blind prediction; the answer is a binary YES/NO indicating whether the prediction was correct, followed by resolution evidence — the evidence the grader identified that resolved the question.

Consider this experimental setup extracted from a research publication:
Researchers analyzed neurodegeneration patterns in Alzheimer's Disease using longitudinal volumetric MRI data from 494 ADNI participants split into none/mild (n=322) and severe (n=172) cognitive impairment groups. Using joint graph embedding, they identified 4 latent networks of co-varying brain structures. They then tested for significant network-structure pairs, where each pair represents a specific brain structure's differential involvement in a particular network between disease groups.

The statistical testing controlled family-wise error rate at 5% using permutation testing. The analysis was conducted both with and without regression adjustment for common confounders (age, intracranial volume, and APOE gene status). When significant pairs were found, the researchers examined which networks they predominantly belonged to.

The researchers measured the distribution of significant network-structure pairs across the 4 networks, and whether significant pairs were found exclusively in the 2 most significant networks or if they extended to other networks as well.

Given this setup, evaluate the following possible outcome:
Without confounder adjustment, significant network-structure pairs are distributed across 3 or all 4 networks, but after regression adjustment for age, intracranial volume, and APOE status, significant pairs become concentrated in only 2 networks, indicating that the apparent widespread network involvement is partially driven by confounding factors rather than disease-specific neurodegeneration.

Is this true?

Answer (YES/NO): NO